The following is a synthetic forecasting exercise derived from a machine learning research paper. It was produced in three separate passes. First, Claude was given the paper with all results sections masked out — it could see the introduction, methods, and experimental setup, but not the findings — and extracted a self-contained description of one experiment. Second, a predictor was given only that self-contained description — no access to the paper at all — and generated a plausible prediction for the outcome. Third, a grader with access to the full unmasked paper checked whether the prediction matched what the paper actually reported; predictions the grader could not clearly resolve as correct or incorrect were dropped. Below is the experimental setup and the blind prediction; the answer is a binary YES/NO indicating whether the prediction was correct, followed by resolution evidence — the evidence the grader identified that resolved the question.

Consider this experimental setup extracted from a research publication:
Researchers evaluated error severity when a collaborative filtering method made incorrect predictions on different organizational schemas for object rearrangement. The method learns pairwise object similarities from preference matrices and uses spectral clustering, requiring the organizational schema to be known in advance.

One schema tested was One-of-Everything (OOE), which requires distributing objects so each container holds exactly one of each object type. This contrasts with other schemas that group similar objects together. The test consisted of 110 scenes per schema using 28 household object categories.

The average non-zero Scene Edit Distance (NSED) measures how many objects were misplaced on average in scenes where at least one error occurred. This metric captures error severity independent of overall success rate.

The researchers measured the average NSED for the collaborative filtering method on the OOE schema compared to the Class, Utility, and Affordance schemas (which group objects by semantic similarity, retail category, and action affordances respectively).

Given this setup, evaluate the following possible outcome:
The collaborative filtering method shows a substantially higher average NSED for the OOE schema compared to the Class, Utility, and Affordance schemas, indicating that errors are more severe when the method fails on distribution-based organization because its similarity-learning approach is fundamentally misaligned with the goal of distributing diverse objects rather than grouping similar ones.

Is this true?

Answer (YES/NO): YES